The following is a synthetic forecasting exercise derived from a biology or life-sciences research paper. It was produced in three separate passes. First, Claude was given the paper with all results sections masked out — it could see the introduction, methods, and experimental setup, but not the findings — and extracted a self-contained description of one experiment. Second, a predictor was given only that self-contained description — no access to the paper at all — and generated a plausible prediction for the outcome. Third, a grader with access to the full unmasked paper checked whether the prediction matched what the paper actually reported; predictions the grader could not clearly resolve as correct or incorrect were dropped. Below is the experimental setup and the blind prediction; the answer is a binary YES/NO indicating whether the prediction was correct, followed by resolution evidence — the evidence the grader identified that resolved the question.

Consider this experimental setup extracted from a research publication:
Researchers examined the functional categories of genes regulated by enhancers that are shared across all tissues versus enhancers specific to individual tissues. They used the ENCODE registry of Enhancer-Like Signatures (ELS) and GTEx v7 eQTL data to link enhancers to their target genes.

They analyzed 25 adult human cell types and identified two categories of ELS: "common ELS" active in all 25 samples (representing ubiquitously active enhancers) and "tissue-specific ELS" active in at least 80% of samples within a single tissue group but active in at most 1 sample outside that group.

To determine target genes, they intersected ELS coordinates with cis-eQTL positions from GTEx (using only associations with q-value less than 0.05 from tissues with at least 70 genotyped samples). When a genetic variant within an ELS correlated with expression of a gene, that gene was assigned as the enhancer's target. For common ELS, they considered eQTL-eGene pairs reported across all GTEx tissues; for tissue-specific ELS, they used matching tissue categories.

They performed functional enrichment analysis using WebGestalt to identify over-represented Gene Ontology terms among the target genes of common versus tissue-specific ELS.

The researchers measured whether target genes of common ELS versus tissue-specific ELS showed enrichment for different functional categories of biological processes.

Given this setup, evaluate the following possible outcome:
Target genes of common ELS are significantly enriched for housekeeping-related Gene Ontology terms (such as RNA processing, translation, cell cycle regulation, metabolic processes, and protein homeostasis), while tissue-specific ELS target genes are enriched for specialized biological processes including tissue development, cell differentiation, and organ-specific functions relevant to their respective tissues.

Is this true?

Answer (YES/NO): NO